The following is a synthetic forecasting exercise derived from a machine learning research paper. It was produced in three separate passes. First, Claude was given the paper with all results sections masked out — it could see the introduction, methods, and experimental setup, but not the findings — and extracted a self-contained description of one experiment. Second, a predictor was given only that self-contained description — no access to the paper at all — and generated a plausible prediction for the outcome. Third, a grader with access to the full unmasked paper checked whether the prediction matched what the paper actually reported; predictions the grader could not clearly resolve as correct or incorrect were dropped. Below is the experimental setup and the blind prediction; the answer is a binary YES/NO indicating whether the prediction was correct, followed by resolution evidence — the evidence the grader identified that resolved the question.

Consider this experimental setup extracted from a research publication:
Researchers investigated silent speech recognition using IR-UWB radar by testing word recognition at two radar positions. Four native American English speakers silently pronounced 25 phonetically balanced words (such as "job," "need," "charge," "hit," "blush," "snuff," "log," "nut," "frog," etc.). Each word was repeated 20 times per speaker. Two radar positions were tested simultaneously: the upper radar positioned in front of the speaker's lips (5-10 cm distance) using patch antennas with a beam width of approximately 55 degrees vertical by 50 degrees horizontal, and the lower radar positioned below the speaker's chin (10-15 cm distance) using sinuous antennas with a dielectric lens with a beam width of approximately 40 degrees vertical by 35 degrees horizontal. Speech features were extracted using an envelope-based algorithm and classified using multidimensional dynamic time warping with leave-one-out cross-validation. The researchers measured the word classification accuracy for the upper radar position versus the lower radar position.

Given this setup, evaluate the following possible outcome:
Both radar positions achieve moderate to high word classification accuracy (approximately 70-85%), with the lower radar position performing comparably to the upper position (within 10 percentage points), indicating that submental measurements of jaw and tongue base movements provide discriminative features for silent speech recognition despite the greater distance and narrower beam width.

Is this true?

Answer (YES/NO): NO